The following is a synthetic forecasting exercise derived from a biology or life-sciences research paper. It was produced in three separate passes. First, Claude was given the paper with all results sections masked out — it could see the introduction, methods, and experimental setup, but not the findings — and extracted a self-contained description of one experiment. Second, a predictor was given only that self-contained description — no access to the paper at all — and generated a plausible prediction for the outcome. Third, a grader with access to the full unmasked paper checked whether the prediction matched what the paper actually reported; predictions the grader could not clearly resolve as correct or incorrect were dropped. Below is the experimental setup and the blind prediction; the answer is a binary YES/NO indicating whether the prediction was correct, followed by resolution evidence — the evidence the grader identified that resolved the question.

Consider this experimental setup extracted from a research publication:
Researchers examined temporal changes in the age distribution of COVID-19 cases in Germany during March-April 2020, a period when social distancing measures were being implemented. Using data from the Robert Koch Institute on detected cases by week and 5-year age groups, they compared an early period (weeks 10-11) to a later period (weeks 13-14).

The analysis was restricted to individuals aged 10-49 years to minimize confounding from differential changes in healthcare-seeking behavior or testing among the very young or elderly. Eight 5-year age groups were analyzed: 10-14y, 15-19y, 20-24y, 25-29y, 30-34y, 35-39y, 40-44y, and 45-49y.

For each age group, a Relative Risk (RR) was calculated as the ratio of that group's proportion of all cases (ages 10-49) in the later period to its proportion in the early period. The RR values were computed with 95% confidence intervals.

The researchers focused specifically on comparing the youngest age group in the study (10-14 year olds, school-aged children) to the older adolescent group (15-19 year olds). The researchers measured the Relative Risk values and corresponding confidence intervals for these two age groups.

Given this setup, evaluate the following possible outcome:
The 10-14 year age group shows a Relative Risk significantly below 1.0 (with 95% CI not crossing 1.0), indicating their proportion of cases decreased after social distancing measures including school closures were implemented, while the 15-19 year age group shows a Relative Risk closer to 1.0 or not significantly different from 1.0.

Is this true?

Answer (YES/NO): YES